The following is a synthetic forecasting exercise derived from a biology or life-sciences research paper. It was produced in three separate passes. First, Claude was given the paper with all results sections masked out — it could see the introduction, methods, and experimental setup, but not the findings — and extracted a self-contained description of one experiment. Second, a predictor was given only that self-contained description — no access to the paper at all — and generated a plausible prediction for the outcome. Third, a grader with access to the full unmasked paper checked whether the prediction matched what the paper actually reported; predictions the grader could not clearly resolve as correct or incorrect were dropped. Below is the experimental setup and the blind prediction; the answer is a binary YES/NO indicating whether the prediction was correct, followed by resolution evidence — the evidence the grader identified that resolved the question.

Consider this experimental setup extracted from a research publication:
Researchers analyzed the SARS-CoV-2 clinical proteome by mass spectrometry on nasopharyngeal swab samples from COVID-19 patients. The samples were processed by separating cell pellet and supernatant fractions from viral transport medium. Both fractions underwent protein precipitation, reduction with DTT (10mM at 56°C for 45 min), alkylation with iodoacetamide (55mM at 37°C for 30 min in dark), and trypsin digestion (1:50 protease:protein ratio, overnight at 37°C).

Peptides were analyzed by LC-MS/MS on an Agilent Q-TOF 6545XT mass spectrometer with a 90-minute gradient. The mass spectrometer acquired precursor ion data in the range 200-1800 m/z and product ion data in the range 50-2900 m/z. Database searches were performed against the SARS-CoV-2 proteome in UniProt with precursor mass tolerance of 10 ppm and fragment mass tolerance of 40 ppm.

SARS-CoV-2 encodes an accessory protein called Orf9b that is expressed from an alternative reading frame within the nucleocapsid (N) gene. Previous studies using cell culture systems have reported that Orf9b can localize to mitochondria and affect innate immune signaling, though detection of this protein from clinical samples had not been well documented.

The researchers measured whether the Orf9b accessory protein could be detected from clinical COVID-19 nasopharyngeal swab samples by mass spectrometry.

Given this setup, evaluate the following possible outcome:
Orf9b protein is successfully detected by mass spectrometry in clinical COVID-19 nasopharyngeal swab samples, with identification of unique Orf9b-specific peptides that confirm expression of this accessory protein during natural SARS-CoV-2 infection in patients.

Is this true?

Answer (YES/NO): YES